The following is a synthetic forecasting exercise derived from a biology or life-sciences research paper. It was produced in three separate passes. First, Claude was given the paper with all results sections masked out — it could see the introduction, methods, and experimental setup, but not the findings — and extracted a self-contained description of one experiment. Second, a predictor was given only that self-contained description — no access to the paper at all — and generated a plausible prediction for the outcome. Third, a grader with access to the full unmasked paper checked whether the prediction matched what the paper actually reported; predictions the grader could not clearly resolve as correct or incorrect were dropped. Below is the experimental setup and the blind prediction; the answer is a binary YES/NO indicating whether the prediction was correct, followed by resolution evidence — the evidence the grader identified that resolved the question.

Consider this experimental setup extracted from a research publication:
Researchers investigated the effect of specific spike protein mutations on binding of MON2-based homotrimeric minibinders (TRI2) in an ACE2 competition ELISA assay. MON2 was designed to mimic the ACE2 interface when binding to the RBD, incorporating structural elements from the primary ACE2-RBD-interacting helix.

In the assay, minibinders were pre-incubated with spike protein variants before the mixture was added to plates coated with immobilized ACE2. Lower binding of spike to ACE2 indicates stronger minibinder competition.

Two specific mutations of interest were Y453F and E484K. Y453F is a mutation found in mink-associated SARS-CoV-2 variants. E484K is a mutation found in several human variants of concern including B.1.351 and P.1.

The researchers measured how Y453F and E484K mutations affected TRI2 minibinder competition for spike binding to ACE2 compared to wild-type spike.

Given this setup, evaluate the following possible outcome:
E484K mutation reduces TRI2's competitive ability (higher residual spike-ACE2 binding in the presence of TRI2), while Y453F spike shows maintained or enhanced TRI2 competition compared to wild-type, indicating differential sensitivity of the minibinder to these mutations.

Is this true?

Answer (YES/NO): NO